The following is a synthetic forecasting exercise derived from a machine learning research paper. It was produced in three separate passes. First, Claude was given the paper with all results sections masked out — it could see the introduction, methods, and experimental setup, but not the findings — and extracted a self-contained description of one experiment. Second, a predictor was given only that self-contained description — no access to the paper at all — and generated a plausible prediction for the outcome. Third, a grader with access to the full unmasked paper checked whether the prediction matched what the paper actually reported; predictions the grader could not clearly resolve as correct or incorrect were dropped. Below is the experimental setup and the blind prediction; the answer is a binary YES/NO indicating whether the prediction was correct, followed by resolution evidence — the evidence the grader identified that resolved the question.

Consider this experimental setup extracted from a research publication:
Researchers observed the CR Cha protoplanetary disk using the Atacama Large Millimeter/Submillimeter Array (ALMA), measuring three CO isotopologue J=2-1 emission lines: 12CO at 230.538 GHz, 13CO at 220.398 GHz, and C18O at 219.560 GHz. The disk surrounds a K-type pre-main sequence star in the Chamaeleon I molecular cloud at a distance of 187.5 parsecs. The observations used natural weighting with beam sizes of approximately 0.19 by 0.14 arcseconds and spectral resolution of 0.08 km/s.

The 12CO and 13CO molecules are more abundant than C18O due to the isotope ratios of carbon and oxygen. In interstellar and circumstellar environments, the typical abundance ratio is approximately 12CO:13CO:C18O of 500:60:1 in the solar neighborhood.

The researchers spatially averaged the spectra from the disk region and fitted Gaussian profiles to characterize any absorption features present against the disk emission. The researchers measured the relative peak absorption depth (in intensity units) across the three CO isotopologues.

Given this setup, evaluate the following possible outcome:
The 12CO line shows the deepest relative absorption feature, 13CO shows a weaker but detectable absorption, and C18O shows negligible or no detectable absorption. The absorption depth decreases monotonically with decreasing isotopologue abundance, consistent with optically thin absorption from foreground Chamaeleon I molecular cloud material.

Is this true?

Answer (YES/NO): NO